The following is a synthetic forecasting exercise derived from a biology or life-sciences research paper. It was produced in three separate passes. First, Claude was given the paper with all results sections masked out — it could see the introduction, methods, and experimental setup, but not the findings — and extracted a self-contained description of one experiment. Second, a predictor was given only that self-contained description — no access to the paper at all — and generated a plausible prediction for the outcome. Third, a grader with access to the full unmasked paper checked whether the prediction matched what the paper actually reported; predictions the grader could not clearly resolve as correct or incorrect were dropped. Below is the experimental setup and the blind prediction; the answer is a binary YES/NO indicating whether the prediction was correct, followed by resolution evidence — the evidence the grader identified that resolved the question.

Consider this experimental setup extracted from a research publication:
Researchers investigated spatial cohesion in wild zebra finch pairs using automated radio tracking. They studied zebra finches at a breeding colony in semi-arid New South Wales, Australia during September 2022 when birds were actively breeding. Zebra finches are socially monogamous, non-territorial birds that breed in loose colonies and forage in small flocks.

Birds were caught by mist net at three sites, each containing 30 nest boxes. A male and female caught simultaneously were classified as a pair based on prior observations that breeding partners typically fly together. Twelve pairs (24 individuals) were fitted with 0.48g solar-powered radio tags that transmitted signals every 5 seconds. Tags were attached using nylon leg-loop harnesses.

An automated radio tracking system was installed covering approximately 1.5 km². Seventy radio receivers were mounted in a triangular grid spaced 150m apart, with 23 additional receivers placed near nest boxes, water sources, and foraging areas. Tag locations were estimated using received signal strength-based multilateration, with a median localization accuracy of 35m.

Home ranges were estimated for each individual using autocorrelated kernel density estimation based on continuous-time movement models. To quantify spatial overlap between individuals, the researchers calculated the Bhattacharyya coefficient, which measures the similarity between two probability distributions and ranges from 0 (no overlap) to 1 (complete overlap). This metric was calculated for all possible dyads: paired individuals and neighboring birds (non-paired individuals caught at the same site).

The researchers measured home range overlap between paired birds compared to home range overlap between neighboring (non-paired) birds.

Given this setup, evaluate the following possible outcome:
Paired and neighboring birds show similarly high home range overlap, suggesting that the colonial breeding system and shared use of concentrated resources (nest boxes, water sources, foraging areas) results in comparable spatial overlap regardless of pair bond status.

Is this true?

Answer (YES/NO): NO